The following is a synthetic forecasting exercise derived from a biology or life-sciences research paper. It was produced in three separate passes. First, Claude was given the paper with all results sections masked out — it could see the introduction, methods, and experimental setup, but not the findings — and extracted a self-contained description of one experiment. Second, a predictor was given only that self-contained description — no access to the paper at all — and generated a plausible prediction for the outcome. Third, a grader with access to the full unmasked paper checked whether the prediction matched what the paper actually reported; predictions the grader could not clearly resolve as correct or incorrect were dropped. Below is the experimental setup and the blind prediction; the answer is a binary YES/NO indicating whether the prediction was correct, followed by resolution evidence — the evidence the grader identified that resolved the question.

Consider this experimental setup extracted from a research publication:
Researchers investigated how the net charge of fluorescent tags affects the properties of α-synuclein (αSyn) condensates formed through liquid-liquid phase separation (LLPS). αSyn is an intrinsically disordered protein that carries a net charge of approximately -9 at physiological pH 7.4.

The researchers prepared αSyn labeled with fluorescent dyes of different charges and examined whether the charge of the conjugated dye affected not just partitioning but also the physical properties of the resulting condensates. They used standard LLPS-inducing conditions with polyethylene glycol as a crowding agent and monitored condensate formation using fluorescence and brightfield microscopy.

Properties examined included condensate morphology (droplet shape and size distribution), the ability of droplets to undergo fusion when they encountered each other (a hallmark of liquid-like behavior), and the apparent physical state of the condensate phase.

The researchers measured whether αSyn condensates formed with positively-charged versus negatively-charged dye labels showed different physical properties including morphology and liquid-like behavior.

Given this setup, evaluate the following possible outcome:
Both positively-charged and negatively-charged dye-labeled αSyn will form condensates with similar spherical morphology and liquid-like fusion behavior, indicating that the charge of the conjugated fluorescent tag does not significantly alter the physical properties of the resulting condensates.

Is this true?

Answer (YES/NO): NO